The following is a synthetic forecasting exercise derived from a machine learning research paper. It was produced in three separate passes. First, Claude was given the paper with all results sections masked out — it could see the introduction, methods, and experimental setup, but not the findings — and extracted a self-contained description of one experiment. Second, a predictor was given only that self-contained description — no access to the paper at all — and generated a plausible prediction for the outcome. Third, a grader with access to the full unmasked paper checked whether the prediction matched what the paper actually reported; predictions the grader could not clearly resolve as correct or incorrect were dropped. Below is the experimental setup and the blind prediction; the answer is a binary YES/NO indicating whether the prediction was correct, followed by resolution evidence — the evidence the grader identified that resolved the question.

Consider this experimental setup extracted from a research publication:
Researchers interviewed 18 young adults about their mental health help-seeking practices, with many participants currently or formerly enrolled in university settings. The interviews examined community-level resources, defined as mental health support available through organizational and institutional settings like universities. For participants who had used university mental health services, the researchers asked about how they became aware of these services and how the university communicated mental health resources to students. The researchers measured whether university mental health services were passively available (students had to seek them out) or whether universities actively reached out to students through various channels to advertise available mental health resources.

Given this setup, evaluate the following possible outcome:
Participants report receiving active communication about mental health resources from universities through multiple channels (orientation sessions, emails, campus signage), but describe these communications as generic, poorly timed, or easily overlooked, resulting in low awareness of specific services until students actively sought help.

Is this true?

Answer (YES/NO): NO